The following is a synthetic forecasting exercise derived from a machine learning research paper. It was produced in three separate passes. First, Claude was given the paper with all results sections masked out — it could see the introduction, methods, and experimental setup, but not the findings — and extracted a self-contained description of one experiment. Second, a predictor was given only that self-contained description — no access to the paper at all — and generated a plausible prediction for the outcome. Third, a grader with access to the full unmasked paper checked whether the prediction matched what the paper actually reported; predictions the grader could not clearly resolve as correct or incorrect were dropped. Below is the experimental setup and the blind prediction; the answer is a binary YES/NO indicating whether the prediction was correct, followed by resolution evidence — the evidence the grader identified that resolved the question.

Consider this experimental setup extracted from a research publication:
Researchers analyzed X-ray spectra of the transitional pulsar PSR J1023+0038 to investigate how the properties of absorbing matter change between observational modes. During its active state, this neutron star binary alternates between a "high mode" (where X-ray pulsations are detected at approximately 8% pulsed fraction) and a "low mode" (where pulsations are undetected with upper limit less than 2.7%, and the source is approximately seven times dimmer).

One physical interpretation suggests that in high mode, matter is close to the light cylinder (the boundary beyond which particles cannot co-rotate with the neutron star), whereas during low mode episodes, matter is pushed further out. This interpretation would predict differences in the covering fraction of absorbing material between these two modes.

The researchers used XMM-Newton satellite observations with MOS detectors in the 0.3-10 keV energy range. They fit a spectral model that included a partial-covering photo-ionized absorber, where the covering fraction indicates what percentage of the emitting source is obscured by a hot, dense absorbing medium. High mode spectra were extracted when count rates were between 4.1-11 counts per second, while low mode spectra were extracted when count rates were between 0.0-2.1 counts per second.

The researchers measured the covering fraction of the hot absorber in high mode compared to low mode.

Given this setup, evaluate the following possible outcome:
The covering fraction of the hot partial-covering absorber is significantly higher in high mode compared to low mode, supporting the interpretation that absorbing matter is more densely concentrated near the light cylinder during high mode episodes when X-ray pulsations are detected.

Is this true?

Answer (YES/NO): NO